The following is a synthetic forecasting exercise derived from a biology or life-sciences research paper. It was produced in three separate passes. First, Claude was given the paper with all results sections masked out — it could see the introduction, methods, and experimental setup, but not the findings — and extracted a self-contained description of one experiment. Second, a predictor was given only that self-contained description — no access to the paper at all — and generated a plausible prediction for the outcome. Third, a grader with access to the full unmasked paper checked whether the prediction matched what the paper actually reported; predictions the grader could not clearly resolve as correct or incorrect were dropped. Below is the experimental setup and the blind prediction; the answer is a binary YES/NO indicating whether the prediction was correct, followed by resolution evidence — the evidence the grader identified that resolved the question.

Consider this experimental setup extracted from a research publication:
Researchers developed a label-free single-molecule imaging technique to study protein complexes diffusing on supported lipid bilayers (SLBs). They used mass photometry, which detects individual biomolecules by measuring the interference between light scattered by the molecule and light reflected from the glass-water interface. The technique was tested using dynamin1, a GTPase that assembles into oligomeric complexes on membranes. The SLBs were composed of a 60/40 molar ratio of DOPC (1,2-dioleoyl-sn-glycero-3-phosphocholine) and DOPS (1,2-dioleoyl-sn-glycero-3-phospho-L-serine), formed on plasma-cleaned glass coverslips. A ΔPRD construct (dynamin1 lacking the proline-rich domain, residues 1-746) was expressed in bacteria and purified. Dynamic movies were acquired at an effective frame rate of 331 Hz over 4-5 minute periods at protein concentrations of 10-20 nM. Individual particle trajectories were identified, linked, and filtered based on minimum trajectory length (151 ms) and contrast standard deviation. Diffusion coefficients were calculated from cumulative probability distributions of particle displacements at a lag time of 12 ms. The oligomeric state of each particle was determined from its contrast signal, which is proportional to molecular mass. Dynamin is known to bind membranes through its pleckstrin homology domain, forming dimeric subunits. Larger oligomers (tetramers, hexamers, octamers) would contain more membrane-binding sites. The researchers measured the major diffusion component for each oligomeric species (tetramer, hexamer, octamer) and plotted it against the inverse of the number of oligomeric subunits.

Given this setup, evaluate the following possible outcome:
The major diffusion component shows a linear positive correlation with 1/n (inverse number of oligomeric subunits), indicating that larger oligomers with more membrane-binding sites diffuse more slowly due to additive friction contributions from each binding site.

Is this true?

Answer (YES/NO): YES